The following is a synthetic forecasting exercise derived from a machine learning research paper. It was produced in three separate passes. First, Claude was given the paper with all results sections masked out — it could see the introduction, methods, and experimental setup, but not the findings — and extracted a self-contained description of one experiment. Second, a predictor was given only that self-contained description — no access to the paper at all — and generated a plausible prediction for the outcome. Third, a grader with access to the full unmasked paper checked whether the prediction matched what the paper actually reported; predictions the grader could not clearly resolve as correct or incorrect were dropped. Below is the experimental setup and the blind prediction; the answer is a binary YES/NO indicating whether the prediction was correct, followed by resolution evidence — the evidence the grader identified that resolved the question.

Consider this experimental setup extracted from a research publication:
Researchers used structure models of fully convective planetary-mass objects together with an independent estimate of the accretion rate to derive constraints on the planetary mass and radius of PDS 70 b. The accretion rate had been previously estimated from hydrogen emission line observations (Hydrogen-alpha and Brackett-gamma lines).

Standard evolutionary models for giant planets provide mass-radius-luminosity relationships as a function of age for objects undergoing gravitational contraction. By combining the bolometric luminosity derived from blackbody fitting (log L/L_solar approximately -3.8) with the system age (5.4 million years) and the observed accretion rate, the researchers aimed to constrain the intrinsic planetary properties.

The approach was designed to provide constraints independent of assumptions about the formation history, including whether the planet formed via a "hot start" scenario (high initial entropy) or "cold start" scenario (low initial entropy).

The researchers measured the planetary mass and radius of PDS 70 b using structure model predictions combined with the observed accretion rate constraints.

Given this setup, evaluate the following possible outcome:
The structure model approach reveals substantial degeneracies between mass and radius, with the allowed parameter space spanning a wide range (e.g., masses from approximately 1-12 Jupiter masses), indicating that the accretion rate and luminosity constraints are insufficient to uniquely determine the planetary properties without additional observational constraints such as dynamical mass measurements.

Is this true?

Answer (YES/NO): NO